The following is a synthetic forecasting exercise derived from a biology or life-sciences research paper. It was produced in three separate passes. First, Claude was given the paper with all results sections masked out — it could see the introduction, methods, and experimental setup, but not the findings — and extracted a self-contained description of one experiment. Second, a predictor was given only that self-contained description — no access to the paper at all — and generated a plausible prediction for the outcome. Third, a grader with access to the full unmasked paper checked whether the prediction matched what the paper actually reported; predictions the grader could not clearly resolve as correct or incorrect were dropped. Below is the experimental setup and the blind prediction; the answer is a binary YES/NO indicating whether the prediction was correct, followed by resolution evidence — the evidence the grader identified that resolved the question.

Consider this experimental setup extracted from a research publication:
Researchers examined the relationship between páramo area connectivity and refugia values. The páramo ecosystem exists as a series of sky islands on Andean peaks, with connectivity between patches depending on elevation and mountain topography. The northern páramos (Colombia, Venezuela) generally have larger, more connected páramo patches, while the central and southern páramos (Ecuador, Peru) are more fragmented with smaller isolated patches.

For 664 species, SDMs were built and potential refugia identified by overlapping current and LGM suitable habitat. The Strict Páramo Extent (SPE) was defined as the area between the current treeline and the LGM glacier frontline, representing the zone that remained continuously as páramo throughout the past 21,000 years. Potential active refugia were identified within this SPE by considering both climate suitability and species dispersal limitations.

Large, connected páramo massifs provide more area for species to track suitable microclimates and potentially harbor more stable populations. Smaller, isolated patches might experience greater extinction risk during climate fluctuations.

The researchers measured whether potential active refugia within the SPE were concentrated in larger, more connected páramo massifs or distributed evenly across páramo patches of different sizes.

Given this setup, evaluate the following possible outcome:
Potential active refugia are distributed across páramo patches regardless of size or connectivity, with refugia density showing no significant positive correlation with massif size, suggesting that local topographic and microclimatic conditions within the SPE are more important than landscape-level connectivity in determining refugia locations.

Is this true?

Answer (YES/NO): NO